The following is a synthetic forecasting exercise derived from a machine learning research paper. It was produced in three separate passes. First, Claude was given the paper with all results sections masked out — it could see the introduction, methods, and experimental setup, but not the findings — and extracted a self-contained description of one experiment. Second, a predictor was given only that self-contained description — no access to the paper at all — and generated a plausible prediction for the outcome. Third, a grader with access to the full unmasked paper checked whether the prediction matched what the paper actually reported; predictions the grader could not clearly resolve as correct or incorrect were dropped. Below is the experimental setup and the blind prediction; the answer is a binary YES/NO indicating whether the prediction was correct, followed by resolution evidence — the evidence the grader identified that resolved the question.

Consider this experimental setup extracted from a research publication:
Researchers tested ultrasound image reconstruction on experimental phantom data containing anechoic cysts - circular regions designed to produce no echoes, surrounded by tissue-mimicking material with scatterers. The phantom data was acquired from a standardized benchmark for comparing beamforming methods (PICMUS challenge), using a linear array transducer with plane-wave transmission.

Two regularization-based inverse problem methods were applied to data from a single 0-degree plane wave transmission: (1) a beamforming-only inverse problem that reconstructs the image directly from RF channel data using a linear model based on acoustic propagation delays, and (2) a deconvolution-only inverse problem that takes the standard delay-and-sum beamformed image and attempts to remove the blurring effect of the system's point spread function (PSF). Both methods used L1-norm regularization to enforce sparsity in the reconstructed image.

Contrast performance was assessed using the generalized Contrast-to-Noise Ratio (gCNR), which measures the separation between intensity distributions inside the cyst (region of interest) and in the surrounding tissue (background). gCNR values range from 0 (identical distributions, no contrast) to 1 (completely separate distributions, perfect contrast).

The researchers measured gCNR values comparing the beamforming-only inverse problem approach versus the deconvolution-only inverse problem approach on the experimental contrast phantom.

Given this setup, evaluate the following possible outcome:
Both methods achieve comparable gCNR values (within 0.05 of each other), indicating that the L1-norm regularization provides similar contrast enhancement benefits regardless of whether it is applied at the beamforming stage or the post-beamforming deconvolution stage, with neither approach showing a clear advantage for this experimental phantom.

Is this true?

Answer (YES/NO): YES